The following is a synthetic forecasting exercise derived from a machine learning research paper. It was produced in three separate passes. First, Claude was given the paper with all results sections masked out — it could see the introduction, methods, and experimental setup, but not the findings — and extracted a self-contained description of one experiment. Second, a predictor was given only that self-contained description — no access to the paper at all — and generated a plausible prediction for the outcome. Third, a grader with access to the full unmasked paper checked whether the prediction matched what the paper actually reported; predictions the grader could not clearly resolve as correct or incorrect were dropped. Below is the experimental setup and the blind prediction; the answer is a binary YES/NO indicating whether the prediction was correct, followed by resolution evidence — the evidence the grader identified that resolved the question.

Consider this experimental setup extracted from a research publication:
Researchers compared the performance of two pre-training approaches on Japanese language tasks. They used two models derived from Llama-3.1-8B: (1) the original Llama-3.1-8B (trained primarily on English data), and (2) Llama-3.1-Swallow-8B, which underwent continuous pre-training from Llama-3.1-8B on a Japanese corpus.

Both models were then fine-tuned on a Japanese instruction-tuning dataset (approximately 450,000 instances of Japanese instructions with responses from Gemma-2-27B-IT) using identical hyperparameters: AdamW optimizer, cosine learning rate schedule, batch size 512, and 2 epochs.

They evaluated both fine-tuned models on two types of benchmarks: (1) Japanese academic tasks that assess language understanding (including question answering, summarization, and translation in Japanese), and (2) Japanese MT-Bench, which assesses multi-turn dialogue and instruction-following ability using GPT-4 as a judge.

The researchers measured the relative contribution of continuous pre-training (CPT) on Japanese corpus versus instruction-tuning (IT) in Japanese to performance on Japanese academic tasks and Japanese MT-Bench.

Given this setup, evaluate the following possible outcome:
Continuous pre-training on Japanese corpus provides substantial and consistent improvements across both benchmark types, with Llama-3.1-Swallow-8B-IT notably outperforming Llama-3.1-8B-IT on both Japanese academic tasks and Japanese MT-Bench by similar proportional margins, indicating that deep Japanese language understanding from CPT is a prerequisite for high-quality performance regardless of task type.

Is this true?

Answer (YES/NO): NO